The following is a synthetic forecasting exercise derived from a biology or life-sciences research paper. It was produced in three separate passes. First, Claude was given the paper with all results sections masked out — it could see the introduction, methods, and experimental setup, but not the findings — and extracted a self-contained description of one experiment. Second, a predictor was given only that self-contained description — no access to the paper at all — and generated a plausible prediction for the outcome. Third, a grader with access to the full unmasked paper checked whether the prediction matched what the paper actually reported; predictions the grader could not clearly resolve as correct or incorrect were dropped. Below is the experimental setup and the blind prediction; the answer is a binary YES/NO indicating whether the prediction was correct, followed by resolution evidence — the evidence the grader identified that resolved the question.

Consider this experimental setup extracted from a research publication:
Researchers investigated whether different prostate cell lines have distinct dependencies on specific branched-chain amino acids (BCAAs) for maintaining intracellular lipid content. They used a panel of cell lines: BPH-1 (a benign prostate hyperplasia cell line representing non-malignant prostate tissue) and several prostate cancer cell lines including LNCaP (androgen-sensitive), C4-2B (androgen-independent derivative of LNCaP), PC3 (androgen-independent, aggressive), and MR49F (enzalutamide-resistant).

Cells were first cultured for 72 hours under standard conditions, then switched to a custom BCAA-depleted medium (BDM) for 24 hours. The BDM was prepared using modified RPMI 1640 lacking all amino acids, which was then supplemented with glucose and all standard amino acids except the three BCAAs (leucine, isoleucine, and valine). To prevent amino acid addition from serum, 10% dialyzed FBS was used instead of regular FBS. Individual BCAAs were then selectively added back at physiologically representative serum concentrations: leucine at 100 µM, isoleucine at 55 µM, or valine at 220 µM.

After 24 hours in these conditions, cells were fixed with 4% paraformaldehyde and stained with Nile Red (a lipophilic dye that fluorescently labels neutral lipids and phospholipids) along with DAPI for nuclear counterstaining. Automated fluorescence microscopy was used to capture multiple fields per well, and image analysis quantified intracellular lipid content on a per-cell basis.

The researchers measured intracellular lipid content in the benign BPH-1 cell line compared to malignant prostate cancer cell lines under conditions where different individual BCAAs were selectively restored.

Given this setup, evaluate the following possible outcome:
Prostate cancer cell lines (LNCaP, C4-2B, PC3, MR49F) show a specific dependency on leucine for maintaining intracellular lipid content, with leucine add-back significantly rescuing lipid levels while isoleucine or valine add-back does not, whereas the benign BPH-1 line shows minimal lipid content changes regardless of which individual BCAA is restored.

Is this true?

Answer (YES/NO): NO